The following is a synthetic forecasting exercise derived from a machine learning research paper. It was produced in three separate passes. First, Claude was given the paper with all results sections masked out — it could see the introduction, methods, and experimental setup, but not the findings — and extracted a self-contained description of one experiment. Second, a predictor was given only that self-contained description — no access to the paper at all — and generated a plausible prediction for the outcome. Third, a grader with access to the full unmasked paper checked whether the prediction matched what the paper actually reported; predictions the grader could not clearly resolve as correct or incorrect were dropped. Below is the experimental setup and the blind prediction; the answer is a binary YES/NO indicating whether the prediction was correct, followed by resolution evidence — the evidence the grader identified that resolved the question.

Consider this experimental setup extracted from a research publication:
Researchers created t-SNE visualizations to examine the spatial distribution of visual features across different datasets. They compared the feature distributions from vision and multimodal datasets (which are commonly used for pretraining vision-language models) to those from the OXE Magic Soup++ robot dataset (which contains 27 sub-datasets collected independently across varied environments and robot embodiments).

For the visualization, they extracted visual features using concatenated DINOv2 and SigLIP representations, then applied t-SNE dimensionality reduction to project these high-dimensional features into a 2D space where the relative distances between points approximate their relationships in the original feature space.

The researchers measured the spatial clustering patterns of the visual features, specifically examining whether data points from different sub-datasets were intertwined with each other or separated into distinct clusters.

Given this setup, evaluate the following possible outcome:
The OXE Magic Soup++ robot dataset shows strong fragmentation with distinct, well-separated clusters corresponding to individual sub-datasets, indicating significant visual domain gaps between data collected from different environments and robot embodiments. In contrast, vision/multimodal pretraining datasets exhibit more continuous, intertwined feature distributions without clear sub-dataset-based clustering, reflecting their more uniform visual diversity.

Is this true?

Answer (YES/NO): YES